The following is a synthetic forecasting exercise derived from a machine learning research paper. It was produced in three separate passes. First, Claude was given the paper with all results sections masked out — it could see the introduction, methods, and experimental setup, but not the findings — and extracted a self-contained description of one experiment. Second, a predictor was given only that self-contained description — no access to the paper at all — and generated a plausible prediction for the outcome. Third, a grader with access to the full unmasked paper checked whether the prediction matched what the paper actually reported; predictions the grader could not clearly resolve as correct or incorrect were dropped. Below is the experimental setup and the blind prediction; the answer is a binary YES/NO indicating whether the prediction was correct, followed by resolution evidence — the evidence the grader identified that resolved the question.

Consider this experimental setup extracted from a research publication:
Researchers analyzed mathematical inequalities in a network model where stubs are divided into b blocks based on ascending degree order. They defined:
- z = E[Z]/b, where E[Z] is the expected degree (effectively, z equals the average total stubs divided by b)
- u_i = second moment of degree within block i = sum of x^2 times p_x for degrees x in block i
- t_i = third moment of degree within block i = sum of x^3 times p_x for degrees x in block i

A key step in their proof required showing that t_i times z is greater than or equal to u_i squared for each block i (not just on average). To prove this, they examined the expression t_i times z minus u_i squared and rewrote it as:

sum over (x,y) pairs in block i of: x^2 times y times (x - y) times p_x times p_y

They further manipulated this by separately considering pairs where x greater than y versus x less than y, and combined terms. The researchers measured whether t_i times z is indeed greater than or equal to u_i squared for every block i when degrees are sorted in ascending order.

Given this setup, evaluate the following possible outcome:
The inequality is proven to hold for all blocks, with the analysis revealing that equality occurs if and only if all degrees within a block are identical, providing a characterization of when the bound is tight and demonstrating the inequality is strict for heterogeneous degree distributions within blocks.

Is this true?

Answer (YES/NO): NO